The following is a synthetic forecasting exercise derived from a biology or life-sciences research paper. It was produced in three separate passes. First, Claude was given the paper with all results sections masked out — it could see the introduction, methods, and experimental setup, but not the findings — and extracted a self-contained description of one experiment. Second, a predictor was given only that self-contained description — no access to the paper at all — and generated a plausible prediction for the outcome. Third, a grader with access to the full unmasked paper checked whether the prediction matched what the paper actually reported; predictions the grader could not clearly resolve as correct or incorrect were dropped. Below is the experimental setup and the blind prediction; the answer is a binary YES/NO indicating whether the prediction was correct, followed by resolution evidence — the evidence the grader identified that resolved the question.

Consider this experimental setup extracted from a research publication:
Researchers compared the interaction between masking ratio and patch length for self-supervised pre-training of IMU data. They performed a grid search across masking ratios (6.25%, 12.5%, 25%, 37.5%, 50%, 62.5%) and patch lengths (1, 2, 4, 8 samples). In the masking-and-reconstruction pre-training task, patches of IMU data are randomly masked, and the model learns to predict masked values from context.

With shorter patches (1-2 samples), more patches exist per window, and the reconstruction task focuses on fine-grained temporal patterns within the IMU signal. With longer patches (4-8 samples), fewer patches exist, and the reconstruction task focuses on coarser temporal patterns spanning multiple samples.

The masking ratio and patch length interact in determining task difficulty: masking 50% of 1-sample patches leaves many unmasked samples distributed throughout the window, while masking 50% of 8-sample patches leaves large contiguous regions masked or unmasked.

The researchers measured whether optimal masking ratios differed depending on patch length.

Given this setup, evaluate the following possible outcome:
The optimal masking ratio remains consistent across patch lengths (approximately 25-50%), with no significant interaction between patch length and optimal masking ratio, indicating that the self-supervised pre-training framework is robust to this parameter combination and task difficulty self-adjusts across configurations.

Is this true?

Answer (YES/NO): NO